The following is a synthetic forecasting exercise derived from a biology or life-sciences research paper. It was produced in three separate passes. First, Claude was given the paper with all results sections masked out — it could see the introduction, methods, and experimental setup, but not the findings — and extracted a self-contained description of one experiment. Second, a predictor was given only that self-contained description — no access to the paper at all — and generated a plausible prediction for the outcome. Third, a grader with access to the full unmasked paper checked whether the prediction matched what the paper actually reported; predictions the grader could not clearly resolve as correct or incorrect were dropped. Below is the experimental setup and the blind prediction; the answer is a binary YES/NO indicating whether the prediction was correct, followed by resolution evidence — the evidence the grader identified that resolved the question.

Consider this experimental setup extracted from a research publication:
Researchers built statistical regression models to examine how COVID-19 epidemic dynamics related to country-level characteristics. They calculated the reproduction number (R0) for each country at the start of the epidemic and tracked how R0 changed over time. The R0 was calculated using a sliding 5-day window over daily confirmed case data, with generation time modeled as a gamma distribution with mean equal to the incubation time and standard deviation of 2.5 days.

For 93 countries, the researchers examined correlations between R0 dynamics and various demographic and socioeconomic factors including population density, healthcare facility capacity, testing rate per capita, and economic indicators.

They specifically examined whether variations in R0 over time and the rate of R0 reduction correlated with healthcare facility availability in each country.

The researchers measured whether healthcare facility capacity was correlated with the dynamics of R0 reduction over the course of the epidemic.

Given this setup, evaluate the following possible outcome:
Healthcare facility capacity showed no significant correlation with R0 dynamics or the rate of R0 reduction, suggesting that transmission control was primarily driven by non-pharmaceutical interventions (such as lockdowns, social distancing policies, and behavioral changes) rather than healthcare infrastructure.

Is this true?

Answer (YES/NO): NO